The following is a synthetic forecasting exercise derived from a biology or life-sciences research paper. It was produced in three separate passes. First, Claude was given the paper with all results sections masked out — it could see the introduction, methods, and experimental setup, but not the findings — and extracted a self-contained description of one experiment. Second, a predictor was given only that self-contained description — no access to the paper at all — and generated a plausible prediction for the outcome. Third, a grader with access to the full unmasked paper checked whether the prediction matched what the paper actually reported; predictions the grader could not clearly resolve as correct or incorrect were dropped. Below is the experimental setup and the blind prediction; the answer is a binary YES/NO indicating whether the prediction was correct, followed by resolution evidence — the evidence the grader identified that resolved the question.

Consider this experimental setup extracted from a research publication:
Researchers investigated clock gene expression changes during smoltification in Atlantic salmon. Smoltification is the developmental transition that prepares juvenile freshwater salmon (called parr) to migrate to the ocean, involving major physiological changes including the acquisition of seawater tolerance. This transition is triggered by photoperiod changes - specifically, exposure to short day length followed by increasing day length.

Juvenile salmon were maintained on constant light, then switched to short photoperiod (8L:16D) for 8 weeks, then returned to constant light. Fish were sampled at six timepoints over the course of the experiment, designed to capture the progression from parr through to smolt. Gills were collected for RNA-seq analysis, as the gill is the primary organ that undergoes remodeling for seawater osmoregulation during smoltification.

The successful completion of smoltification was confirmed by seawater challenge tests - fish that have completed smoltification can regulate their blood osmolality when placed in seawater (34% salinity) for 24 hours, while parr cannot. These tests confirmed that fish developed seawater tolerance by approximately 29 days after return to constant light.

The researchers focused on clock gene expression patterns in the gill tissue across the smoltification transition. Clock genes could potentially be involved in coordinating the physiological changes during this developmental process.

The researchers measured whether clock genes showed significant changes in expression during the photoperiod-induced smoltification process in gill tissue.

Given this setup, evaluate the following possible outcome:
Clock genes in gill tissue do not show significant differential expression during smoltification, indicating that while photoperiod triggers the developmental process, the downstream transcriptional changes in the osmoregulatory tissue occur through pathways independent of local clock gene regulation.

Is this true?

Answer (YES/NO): NO